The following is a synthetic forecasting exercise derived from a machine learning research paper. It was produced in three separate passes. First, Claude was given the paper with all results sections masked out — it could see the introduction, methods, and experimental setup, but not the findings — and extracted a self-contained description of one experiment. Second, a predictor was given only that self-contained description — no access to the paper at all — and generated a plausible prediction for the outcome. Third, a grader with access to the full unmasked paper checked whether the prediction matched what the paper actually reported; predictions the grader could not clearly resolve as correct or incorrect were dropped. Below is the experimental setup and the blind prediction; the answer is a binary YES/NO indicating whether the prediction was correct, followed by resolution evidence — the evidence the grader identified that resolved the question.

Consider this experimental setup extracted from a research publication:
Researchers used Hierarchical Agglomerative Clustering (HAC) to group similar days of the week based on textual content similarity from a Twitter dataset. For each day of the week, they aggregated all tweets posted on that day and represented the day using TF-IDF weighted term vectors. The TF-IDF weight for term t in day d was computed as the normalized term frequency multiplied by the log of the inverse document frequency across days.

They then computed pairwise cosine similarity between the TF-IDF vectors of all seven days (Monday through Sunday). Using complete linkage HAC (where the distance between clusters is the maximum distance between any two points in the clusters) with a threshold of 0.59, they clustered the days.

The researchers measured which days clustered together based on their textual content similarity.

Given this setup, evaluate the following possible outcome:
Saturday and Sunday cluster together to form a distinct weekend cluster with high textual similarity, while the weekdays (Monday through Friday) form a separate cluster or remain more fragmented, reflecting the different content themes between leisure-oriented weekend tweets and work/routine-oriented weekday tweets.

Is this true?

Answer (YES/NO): YES